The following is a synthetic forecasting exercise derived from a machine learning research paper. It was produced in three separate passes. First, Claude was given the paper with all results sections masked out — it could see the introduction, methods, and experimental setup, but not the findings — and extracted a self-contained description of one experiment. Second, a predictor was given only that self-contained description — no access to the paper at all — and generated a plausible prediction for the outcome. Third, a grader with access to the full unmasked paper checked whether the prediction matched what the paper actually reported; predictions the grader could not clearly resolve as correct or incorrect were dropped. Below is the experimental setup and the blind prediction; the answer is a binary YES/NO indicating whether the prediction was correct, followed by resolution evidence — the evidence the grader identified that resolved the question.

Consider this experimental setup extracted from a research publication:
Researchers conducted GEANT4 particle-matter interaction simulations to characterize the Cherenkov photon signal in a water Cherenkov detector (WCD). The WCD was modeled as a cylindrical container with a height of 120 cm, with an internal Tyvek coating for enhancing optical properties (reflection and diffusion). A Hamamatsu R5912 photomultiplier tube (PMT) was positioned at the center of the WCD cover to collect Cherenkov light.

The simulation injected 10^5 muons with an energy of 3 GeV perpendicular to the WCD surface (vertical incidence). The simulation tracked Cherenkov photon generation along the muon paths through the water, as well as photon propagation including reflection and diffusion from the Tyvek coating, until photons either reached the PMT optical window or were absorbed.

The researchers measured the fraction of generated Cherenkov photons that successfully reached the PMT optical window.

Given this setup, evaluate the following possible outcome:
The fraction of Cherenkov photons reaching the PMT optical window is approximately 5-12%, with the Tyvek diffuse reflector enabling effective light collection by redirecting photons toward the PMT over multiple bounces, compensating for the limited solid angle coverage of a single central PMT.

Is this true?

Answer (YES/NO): NO